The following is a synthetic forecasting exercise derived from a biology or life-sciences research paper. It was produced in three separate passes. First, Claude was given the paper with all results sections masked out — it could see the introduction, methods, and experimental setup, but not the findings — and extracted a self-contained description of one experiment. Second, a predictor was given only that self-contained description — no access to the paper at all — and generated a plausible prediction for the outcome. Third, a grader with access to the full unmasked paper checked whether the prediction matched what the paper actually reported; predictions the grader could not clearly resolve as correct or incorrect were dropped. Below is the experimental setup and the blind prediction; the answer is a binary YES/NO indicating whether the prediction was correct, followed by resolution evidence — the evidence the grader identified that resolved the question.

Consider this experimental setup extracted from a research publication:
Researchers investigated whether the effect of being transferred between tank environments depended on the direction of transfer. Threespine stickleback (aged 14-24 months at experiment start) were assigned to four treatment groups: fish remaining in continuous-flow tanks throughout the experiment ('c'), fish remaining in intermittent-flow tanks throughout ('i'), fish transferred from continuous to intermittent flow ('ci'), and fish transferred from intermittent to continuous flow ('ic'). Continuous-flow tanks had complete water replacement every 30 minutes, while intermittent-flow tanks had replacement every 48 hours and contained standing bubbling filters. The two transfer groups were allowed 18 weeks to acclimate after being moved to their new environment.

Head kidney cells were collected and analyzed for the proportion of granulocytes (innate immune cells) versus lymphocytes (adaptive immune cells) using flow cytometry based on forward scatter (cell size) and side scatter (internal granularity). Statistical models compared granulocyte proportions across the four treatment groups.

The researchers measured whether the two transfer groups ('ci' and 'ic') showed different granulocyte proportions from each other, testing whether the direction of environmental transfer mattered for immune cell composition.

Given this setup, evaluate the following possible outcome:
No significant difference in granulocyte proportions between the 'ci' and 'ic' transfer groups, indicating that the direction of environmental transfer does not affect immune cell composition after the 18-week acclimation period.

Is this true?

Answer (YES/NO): NO